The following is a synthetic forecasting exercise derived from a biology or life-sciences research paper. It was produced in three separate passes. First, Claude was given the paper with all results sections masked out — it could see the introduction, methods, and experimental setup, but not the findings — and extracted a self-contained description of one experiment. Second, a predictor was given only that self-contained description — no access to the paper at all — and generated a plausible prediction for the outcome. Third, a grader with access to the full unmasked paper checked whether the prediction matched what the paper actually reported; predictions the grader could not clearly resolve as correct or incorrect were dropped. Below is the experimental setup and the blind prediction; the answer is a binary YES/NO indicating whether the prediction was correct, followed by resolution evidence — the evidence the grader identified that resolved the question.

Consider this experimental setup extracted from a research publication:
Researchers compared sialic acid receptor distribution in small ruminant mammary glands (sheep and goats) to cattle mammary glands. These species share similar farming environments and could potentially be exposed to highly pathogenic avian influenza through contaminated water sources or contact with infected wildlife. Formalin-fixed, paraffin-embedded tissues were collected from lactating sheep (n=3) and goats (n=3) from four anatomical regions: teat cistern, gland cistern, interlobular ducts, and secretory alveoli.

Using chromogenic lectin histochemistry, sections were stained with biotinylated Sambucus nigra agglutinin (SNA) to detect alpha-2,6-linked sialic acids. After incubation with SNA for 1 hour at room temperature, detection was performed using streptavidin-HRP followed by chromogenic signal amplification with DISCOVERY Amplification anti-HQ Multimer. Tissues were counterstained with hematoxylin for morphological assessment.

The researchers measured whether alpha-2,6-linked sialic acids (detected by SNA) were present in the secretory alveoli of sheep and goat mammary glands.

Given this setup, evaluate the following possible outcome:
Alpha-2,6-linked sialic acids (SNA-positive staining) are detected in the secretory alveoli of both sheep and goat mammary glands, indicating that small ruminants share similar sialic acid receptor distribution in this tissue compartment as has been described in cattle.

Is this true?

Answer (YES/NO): YES